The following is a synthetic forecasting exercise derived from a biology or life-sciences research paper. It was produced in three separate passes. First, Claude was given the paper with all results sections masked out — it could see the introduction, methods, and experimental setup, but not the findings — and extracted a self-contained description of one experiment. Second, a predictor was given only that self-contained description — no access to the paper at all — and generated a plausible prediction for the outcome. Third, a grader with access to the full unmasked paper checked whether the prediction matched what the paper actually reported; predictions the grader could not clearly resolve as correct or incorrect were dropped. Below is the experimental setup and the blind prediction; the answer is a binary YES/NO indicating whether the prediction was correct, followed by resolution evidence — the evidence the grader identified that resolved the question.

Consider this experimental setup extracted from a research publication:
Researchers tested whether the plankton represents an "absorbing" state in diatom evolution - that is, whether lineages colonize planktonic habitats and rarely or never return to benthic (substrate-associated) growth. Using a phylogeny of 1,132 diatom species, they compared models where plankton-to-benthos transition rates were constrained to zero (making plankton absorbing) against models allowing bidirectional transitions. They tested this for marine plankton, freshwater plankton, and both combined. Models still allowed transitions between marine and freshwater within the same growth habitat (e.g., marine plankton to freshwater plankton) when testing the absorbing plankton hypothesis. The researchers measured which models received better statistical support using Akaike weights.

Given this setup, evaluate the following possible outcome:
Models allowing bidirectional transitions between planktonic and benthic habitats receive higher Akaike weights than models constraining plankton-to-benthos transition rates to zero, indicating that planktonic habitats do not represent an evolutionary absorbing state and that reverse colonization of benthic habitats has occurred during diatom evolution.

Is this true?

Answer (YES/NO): YES